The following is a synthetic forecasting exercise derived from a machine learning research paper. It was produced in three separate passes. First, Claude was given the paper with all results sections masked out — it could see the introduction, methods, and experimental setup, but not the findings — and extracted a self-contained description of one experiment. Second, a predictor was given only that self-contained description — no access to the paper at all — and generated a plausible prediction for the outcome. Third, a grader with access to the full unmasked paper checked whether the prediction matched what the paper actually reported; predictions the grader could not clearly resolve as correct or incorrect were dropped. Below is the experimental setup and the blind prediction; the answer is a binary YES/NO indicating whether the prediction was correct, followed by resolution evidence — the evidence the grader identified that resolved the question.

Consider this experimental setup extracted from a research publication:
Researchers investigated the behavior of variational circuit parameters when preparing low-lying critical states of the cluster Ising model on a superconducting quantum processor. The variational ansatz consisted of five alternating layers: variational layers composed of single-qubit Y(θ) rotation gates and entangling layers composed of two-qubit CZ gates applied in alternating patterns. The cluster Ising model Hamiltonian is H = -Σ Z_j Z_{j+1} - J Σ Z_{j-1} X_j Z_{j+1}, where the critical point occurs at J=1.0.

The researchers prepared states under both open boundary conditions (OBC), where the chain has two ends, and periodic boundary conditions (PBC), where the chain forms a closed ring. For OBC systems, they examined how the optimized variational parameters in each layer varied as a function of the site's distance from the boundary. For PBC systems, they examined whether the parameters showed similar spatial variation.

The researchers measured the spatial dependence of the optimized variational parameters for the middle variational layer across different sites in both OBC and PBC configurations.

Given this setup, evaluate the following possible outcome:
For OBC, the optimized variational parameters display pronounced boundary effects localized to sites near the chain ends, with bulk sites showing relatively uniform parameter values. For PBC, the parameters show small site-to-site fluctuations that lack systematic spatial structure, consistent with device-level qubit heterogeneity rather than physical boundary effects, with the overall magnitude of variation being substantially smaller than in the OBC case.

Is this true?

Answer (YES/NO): NO